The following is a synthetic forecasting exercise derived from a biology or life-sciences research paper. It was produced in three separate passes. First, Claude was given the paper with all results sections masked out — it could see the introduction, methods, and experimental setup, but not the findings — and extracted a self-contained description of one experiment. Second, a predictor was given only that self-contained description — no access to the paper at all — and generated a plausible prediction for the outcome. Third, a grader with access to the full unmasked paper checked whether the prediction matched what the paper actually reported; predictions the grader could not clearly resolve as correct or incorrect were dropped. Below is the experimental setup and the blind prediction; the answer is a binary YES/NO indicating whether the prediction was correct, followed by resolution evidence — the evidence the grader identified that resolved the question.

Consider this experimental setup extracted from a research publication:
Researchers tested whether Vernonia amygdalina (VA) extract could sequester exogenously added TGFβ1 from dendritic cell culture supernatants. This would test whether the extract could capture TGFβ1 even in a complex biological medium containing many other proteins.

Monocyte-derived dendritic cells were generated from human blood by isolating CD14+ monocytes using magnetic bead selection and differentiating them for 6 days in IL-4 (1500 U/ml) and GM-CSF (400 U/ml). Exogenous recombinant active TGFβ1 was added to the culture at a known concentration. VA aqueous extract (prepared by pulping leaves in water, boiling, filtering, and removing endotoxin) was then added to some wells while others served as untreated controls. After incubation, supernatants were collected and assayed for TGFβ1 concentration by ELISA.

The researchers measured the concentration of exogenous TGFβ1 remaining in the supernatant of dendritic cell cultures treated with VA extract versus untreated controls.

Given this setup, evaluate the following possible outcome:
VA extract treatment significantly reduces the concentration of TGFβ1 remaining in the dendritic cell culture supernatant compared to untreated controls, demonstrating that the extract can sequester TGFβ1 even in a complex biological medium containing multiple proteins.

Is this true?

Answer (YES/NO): YES